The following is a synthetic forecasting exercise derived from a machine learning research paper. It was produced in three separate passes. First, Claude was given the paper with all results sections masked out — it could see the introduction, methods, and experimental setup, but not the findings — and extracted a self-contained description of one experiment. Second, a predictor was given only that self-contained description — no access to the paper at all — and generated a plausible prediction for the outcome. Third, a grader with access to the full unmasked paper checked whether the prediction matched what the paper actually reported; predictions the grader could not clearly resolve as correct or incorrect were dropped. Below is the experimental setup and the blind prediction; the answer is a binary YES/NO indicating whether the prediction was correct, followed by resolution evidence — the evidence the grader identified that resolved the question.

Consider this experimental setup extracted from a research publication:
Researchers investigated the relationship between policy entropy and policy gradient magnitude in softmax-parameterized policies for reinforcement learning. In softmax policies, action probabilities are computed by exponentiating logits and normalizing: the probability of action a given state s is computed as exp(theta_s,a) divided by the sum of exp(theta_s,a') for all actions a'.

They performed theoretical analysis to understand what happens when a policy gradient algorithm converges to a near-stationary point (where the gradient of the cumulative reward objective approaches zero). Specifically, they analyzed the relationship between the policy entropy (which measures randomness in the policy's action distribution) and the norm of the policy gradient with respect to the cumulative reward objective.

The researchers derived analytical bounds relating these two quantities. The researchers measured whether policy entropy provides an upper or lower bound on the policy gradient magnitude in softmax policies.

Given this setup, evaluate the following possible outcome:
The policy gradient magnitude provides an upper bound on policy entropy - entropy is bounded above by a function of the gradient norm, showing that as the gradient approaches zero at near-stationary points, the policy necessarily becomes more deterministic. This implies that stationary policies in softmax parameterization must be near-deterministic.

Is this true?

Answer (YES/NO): NO